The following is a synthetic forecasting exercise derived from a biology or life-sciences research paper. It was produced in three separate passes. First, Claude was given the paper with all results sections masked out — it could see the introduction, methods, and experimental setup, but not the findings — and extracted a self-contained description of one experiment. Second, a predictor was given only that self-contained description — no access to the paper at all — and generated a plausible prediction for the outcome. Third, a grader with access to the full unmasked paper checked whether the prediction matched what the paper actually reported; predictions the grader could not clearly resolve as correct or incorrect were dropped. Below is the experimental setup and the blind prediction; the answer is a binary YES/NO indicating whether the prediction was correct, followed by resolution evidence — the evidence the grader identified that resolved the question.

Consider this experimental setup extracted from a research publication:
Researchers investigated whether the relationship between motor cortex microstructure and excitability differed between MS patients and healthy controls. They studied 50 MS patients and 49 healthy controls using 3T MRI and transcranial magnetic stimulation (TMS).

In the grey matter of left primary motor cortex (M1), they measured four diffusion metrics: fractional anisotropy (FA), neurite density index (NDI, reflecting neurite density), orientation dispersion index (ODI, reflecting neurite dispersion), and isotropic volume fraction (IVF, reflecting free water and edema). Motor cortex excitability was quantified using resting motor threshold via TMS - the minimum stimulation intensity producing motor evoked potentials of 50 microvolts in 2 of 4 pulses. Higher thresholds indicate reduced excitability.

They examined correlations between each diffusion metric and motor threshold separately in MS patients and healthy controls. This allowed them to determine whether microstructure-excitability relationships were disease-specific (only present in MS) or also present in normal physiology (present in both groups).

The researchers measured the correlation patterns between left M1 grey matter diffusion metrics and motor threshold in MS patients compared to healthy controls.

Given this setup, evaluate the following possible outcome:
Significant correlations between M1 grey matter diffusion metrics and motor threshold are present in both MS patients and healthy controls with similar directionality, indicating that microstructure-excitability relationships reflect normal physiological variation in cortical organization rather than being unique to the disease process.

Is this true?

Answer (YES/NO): NO